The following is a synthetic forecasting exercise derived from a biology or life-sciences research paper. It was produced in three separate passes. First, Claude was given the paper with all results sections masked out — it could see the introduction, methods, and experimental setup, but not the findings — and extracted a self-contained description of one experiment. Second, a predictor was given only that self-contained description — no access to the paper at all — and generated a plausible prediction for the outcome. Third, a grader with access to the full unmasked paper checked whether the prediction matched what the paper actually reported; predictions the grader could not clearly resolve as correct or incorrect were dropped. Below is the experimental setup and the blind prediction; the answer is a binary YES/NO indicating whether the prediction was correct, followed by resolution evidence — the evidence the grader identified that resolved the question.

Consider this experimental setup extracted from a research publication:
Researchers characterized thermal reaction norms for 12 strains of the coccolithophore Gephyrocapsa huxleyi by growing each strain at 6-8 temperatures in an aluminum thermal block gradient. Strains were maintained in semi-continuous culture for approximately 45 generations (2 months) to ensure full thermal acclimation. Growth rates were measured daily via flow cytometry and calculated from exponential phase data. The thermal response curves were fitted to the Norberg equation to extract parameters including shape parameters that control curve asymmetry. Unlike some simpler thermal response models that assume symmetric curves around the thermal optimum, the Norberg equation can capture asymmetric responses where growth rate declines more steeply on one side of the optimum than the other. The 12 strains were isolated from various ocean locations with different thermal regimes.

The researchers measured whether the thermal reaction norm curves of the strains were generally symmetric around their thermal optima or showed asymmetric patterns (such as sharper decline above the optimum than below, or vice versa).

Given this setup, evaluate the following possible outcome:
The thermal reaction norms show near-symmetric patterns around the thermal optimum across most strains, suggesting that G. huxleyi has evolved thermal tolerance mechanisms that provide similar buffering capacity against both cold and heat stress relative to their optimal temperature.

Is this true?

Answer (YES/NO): NO